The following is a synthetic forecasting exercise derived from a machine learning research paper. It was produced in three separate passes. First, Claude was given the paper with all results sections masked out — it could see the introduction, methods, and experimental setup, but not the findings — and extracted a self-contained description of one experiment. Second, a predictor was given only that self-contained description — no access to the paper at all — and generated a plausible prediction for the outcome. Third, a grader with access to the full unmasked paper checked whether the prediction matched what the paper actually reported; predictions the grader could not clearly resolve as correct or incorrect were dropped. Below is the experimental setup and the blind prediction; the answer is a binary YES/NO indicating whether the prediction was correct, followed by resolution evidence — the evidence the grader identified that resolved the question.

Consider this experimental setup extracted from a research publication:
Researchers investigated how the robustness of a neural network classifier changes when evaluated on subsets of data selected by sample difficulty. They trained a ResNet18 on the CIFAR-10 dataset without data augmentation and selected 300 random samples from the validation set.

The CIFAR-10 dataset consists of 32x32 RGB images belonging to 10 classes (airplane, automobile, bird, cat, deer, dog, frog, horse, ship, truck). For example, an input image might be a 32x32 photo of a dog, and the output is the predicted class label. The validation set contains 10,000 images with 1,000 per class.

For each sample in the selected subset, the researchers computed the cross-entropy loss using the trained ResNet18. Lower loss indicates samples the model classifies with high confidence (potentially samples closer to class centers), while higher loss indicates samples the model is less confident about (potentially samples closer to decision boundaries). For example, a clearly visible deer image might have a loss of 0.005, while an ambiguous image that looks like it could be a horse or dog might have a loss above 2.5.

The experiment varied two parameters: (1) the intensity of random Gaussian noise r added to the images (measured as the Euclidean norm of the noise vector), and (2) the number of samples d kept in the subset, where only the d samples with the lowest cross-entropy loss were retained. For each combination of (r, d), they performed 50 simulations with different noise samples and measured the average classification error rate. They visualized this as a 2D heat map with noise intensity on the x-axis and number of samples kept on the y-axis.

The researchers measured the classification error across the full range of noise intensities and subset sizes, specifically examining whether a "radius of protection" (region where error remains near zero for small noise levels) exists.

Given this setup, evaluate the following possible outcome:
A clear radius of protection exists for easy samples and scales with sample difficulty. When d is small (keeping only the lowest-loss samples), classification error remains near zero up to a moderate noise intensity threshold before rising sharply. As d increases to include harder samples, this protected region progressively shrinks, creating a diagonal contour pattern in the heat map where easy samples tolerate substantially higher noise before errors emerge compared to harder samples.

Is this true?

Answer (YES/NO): YES